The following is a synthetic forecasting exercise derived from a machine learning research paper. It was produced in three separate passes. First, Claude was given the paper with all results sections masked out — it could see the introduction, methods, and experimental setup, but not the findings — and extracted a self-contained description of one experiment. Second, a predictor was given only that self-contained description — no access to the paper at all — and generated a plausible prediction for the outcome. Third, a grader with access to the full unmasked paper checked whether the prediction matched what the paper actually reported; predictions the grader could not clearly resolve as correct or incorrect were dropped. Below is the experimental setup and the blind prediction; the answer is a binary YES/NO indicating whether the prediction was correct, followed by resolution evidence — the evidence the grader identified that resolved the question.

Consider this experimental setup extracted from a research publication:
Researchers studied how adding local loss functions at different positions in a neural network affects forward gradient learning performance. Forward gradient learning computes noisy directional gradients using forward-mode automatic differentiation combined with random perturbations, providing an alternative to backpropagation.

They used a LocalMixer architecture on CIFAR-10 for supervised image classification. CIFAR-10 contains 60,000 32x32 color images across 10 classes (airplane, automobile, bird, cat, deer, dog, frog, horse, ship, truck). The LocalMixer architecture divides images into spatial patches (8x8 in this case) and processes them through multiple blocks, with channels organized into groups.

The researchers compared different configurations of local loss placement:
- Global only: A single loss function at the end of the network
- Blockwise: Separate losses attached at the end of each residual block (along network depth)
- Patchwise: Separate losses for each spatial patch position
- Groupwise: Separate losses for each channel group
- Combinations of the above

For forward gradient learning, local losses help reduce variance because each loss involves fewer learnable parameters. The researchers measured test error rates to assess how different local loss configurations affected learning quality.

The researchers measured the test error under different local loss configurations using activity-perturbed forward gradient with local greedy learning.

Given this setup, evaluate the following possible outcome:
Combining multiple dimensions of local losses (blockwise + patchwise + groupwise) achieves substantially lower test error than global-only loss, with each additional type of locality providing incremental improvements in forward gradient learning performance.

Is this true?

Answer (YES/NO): YES